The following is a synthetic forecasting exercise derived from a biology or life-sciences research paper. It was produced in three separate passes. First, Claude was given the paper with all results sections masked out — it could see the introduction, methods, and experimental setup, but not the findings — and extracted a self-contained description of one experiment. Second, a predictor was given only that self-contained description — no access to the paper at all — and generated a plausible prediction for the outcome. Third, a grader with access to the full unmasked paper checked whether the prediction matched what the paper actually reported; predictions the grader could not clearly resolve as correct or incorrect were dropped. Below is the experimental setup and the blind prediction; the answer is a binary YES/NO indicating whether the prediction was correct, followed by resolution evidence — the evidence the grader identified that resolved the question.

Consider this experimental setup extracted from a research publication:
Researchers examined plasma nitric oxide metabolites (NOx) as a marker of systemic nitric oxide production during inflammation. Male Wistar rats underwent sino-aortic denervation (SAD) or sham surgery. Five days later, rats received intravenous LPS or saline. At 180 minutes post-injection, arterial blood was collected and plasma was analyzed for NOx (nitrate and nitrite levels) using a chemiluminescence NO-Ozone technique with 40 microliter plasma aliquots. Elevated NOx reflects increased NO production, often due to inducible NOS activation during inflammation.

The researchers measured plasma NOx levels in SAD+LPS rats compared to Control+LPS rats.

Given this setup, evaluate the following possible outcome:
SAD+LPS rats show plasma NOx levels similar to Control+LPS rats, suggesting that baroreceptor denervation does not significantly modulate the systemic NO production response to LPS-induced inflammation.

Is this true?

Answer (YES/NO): YES